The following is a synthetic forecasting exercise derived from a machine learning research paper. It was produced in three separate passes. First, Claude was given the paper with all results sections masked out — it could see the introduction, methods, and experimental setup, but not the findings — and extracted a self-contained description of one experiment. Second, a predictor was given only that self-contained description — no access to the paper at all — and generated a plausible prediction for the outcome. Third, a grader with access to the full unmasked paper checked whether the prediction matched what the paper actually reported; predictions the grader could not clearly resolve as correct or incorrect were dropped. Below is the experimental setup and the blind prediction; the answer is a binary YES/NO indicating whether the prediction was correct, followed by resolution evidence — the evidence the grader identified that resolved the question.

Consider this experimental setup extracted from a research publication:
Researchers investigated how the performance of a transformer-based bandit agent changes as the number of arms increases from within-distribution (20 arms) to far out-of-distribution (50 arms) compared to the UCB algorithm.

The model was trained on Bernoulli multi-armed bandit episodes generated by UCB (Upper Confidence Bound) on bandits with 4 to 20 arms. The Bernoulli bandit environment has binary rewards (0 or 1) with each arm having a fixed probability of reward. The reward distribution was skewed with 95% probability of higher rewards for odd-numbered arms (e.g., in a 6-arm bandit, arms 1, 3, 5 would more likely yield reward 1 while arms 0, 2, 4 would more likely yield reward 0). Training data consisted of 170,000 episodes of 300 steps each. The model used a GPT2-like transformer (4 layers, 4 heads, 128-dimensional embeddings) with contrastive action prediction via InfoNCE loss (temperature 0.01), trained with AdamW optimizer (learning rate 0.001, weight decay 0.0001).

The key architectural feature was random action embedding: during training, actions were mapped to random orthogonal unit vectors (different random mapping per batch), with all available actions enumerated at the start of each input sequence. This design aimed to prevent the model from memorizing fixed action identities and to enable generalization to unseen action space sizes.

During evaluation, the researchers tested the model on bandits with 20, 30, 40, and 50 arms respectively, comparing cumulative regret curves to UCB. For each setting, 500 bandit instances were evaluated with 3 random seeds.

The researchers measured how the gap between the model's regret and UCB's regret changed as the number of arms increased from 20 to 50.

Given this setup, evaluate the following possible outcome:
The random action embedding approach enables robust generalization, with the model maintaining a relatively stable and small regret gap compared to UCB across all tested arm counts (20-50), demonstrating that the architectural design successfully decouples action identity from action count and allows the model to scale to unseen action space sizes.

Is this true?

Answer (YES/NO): YES